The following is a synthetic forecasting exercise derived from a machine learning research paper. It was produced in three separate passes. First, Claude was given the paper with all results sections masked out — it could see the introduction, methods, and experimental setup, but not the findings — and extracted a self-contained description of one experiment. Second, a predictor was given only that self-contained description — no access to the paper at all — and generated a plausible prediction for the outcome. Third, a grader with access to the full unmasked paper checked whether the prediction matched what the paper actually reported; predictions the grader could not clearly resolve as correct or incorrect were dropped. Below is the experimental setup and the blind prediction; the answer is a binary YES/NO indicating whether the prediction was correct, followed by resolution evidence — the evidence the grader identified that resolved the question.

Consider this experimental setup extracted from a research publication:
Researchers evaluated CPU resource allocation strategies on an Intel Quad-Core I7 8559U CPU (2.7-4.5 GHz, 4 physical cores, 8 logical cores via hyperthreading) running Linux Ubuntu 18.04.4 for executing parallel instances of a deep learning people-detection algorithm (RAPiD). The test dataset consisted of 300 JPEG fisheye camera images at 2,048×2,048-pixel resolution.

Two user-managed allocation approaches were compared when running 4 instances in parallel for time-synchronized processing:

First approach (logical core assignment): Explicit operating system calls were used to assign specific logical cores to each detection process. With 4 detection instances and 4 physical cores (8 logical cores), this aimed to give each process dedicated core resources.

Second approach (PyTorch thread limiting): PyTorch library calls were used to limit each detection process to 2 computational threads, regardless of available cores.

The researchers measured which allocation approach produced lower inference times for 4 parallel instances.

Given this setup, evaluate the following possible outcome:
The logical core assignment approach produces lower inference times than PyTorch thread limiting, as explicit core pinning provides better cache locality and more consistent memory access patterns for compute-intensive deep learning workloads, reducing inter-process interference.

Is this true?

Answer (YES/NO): NO